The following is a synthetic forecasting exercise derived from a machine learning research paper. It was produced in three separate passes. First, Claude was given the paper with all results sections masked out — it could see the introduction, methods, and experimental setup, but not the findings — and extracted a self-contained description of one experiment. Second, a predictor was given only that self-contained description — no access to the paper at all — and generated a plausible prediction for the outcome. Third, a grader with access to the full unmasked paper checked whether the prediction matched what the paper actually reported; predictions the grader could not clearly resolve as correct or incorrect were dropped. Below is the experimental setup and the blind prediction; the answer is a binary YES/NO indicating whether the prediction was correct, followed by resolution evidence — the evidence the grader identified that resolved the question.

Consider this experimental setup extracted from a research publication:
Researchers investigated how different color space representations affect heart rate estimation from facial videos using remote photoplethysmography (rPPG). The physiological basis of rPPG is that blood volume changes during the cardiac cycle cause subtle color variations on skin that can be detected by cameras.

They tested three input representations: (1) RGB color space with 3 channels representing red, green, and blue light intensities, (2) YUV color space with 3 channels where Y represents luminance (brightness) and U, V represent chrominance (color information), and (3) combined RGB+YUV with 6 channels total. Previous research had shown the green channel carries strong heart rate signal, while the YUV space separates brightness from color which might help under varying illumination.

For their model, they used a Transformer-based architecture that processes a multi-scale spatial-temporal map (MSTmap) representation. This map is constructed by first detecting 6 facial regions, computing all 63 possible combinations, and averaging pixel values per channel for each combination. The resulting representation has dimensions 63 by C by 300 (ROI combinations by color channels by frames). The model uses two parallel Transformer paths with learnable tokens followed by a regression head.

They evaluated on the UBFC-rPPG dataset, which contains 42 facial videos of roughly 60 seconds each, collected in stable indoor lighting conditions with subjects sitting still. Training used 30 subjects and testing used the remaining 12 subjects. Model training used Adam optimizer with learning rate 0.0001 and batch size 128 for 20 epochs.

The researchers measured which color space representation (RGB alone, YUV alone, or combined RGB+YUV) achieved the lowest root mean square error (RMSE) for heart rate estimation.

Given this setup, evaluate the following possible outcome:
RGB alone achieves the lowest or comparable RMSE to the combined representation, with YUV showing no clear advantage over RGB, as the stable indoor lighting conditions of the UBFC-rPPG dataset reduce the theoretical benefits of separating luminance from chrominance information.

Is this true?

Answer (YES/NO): NO